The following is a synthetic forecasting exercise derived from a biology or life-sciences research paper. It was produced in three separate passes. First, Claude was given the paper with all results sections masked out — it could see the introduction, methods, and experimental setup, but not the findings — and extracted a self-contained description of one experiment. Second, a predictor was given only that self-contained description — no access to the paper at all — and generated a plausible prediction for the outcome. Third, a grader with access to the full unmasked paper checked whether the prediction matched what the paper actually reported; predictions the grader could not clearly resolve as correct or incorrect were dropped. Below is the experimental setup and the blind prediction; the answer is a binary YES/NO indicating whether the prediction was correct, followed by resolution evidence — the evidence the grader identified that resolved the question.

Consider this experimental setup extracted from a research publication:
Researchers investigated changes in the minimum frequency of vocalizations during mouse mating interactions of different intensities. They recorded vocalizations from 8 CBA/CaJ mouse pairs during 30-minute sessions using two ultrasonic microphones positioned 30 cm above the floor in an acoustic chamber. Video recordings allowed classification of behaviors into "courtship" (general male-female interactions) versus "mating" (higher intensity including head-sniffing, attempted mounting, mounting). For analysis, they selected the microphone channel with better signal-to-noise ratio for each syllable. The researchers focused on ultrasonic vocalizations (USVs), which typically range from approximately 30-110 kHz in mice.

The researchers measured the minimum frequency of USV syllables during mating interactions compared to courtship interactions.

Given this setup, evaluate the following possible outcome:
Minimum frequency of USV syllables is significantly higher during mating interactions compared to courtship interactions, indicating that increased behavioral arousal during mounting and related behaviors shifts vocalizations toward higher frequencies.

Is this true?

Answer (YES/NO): NO